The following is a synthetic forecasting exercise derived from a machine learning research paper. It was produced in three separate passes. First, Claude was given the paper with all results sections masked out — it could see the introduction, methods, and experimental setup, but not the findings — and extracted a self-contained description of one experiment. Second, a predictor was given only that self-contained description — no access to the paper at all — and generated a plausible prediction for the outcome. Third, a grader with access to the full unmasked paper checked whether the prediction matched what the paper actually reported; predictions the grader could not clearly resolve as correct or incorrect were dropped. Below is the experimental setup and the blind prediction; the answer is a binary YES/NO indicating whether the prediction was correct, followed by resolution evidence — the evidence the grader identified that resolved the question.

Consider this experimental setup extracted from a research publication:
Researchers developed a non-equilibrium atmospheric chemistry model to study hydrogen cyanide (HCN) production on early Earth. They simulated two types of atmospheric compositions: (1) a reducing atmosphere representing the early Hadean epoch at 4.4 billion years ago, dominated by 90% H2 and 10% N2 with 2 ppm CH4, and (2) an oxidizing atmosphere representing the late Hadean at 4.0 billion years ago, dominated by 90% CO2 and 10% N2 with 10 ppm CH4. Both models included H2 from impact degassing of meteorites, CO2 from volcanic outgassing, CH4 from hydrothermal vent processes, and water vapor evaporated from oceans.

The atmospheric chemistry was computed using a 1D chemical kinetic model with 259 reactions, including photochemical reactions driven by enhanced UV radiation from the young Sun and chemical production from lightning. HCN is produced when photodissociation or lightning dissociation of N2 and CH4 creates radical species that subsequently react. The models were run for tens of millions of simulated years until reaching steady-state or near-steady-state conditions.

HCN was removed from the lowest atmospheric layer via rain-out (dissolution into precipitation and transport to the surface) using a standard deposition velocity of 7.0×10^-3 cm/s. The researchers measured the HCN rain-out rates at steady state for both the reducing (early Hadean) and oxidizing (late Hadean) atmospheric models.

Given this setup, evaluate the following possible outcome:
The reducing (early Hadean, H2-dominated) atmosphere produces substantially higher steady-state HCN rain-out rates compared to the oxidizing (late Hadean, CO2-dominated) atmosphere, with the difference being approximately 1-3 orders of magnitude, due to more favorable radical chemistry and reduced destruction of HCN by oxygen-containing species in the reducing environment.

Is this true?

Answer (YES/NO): NO